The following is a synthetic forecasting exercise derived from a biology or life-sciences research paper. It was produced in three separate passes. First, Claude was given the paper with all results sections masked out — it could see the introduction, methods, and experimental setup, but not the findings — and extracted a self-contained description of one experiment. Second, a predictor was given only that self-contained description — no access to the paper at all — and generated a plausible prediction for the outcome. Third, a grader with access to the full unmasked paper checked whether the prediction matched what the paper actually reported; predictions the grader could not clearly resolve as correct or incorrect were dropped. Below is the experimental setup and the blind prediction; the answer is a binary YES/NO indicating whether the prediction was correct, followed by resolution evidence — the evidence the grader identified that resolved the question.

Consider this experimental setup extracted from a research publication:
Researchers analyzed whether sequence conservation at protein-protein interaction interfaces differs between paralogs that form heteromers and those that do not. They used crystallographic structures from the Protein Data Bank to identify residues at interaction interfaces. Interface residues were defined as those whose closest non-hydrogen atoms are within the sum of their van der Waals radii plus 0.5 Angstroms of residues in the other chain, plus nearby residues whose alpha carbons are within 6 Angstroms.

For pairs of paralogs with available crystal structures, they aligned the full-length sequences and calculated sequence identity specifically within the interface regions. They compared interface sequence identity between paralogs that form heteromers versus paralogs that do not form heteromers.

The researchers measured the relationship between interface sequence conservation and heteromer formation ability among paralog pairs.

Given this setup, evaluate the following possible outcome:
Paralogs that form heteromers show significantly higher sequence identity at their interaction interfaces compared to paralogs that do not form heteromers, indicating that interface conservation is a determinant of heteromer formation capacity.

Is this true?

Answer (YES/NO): YES